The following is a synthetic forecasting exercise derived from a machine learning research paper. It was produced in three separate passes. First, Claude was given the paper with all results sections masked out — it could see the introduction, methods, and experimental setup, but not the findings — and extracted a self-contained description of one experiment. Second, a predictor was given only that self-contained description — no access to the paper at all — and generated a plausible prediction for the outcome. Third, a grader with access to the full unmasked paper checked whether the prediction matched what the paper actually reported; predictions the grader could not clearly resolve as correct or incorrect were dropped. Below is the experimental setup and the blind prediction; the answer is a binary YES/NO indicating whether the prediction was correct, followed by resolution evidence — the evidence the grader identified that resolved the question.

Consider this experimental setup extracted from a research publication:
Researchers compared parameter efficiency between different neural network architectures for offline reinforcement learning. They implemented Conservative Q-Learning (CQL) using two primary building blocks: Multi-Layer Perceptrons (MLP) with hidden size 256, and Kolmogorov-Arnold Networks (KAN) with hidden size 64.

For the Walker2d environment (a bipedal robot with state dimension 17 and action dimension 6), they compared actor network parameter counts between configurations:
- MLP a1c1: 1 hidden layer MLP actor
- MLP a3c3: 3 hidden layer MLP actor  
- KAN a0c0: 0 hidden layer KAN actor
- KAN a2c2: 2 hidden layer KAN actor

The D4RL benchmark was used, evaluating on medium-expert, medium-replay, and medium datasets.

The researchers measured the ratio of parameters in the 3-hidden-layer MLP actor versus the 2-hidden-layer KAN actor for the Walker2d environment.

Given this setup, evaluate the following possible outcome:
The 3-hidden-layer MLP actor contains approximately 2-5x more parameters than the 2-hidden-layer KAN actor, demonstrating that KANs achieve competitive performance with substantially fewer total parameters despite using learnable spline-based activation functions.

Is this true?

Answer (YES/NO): YES